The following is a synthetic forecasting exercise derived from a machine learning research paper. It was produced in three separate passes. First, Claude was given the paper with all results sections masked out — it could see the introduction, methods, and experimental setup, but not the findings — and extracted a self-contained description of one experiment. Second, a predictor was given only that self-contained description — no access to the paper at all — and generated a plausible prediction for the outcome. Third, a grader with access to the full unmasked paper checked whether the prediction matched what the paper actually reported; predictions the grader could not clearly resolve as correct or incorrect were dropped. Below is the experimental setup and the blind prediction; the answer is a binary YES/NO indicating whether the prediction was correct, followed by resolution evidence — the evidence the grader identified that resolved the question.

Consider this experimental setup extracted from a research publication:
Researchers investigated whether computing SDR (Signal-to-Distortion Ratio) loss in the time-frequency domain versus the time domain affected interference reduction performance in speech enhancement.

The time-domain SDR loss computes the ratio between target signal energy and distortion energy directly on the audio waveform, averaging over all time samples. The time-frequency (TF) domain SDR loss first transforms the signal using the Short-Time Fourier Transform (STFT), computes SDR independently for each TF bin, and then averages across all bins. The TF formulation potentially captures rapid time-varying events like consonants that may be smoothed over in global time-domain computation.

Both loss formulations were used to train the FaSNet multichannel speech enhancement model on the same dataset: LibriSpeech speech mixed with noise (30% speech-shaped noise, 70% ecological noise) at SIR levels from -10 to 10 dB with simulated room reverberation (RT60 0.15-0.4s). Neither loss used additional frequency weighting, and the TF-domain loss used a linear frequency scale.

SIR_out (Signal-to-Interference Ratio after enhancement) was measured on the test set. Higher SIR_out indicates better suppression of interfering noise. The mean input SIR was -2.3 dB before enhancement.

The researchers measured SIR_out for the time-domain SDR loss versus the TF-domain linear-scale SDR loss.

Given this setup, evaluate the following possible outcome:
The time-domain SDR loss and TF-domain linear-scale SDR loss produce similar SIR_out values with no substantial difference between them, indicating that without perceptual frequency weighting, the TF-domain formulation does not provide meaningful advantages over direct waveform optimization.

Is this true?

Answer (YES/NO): YES